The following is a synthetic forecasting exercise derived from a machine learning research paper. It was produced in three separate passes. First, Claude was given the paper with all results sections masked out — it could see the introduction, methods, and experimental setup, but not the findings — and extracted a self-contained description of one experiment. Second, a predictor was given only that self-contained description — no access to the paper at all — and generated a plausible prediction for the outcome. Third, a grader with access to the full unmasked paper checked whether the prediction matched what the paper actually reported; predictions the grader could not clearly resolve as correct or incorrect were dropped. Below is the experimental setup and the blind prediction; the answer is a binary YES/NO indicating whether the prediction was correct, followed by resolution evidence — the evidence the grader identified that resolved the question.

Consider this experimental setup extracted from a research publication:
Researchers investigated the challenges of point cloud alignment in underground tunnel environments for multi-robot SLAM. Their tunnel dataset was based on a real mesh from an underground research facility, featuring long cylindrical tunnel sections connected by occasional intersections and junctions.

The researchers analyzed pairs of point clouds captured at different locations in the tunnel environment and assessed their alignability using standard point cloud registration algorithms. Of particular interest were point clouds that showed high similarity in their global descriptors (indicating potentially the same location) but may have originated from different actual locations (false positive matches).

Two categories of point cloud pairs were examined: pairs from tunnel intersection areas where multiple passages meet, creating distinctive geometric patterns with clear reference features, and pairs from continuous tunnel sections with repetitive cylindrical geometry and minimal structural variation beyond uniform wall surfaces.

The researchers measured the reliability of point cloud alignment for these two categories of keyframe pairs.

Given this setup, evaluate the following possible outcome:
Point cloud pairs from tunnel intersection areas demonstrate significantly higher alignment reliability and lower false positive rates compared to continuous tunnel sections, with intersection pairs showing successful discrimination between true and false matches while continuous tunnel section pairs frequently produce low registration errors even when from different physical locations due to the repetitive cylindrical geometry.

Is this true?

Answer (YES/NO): NO